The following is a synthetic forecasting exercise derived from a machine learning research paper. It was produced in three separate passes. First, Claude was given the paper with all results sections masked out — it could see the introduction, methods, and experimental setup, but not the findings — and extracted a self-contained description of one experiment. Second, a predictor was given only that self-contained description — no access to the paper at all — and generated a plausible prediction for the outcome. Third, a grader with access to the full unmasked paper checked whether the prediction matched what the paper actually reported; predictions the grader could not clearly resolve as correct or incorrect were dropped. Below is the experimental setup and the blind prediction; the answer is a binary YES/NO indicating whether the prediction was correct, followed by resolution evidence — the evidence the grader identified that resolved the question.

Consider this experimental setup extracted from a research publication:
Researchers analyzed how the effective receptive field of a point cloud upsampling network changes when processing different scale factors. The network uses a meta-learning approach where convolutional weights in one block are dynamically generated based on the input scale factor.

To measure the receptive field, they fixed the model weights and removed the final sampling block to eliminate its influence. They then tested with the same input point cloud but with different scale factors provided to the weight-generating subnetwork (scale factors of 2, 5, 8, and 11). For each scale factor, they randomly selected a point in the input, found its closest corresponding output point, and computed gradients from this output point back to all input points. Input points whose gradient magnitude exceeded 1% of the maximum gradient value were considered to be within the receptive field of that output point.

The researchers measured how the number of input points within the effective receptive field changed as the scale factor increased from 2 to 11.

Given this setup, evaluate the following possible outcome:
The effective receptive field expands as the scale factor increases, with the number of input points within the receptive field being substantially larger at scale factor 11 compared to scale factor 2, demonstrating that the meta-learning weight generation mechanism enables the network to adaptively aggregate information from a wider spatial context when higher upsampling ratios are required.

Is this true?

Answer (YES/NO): YES